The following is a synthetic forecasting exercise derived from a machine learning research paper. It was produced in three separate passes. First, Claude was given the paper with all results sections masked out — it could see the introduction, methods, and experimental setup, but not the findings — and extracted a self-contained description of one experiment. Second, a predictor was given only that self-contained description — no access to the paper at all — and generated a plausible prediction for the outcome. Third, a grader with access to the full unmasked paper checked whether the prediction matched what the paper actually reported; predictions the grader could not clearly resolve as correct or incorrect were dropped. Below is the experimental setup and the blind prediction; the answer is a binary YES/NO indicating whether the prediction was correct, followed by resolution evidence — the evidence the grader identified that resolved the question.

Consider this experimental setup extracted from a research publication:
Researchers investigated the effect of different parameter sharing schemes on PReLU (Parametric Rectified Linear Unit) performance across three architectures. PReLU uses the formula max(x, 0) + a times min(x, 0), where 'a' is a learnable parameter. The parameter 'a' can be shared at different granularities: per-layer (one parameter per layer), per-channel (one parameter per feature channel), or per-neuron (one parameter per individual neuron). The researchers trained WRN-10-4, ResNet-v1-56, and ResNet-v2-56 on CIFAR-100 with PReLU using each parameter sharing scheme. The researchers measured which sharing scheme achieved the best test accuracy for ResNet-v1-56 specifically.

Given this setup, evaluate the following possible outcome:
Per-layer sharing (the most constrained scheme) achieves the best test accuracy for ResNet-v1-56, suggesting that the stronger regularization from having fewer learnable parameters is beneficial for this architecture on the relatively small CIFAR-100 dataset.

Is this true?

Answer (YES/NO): YES